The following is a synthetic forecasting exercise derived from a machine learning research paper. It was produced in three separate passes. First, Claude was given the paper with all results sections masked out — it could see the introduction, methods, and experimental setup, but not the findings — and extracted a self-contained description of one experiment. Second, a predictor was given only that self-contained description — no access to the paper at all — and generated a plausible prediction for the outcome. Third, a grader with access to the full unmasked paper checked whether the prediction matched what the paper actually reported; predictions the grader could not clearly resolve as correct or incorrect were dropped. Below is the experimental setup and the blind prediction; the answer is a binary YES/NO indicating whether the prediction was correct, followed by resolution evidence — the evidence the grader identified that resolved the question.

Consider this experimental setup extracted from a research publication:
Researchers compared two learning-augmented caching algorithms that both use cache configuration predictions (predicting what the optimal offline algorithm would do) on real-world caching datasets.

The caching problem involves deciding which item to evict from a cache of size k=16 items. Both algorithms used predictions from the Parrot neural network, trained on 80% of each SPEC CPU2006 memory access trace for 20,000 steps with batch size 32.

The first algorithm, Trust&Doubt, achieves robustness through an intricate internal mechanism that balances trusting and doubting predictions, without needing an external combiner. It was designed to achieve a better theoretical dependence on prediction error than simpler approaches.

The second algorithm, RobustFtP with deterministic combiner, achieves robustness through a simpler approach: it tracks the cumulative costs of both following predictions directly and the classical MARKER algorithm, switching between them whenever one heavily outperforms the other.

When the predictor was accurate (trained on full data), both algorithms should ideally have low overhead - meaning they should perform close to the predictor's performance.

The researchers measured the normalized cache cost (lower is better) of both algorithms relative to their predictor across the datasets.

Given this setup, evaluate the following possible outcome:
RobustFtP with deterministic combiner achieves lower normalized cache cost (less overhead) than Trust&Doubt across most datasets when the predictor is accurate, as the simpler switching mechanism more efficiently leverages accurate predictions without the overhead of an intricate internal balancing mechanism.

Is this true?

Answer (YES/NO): YES